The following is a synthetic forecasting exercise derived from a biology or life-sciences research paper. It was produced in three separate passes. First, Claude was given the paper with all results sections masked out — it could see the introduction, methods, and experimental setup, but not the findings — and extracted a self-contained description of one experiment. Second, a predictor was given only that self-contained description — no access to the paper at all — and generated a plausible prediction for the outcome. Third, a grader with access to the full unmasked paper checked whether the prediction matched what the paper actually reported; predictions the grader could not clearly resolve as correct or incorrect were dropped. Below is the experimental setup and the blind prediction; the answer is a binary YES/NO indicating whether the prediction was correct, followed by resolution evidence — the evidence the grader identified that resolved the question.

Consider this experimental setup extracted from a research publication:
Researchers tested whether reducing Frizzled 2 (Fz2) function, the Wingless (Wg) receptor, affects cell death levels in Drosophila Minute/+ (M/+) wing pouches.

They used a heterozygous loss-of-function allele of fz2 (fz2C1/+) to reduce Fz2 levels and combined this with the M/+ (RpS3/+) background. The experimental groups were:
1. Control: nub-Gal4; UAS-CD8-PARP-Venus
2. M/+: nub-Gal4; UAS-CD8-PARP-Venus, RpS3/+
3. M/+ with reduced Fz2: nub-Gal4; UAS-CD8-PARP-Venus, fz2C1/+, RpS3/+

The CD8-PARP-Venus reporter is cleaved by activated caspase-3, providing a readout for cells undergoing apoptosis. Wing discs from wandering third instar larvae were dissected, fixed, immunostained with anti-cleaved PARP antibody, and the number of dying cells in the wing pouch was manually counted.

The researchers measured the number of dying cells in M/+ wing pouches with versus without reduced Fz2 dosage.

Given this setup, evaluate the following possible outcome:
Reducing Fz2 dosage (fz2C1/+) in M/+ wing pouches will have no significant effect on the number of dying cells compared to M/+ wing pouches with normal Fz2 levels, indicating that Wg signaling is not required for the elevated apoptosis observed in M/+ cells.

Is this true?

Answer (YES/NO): NO